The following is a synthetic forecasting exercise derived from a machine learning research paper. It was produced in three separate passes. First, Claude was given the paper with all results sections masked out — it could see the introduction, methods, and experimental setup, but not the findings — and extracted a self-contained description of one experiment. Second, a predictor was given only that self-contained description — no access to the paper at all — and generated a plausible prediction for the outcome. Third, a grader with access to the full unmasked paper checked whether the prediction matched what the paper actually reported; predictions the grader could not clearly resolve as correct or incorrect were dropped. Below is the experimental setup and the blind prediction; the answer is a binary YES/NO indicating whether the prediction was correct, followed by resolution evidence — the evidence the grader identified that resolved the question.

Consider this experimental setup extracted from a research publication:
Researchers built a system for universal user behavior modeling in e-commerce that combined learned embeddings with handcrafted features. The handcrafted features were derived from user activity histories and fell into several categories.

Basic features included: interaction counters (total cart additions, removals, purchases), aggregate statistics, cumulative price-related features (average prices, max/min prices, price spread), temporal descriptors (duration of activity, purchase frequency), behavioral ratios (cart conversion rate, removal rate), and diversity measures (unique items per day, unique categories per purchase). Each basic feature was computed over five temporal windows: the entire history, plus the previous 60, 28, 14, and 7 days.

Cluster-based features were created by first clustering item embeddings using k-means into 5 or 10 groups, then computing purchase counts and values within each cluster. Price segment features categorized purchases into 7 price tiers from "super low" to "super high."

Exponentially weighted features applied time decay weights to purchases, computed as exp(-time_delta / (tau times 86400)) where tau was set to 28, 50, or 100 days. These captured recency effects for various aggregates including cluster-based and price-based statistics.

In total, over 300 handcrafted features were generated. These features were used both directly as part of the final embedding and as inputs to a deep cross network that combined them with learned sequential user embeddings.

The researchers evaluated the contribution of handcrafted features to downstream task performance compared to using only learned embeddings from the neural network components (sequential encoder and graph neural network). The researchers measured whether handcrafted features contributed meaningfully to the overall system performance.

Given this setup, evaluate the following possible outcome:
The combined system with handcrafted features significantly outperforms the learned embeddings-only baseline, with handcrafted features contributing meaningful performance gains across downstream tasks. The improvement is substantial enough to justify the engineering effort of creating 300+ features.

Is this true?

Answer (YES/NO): YES